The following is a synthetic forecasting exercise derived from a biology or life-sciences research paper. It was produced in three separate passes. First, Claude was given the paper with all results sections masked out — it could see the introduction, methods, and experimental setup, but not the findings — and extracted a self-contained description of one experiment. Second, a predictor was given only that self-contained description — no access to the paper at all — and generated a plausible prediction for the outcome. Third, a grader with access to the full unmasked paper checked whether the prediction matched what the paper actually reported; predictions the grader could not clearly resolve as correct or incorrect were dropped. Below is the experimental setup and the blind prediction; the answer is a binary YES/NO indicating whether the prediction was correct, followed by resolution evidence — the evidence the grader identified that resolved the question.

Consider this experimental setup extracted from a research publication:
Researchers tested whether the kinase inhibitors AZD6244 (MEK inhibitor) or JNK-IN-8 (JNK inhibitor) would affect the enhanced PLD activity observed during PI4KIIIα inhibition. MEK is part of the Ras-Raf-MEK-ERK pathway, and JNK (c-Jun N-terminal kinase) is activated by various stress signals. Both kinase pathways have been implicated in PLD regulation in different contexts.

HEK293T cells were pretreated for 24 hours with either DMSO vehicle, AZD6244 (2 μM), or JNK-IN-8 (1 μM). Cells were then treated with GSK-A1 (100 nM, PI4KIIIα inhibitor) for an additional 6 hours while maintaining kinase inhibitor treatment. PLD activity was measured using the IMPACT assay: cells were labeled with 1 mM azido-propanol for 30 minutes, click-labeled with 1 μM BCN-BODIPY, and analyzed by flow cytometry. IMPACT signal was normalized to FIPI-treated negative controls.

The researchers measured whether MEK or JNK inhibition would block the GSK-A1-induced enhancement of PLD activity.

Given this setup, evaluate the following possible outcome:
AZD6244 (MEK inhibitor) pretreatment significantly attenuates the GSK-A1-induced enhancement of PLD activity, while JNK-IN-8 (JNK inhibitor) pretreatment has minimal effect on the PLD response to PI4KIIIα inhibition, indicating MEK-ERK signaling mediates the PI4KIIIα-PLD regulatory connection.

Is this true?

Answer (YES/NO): NO